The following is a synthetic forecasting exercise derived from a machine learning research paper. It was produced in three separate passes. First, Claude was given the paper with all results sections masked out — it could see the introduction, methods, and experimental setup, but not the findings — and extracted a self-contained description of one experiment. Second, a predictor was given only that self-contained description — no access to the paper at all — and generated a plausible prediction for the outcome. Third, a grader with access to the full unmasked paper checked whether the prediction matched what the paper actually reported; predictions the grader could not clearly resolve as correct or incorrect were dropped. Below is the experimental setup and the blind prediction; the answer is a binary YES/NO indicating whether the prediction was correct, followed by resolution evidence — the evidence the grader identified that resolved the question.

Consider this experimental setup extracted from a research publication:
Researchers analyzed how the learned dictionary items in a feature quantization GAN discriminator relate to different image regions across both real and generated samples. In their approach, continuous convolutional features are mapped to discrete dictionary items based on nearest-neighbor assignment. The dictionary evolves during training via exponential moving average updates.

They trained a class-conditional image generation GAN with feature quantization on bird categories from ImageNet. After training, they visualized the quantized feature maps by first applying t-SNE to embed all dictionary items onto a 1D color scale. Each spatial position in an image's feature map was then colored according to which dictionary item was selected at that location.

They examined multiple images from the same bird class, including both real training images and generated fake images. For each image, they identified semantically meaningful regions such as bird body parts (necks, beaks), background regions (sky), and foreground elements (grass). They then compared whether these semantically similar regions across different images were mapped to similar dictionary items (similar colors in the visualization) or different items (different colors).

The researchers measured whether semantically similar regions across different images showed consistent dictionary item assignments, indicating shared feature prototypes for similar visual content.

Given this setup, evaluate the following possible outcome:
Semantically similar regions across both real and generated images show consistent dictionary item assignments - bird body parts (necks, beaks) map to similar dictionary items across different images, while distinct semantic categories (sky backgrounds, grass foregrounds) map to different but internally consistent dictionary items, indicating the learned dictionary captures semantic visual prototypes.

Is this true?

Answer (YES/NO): YES